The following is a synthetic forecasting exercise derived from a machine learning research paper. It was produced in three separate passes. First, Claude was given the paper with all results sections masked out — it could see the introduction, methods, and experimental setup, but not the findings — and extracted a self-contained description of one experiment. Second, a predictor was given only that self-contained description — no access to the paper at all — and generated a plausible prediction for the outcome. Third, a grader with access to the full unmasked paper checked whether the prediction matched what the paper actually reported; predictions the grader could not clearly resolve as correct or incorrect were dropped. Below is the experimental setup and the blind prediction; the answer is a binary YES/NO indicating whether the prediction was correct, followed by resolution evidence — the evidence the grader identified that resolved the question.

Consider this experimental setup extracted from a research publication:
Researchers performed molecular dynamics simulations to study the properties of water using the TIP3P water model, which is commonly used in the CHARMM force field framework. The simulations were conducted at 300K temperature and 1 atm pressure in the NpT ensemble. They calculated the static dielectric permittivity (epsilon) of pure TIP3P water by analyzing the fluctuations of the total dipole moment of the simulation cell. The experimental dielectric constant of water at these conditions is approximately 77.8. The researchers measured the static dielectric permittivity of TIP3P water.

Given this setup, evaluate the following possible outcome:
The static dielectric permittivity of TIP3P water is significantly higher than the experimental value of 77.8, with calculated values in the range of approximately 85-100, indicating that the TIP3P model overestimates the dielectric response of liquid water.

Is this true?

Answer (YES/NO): NO